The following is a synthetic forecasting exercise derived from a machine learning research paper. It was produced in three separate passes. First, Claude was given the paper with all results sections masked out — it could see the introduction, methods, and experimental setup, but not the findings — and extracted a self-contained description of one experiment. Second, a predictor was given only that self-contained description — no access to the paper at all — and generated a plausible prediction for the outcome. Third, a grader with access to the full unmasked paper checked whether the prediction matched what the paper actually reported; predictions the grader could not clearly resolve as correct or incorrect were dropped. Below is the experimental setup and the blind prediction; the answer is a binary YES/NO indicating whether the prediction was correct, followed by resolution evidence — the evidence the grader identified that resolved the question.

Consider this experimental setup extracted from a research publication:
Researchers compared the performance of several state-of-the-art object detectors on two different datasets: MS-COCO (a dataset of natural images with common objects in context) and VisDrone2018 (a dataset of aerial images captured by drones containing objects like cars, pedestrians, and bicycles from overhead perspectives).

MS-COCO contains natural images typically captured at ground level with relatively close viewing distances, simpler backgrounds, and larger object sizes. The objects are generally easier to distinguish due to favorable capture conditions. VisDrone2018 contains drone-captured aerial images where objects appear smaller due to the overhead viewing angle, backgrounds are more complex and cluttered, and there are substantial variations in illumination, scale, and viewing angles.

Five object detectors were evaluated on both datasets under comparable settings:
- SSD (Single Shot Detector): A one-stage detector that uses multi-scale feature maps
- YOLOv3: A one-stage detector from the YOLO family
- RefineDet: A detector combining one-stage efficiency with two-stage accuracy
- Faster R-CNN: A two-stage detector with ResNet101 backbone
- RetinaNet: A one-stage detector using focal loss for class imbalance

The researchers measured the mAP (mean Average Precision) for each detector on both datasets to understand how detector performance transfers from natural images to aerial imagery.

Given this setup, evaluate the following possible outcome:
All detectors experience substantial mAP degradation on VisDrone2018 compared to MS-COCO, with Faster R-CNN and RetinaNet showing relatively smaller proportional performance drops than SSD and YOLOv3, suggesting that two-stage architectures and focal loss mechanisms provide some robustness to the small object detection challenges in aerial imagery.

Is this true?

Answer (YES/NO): NO